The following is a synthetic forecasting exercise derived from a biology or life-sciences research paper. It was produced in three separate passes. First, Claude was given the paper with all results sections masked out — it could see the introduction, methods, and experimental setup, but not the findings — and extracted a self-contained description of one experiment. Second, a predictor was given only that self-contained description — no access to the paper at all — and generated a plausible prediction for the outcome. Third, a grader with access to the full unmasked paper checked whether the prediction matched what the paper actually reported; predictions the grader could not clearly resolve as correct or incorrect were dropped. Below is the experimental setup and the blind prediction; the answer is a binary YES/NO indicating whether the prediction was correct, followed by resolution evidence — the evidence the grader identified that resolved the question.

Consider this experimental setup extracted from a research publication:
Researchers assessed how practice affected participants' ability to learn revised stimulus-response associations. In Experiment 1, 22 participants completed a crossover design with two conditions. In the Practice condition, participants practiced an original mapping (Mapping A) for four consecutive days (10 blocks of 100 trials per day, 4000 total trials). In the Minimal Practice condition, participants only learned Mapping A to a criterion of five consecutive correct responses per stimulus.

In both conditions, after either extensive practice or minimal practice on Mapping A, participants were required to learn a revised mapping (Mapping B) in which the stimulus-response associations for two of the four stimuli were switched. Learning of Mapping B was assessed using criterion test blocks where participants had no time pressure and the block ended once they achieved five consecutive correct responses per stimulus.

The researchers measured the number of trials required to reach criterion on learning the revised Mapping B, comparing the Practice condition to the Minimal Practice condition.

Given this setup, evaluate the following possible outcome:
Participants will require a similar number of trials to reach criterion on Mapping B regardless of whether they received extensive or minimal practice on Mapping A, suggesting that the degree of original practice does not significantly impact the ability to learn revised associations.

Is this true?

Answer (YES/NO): YES